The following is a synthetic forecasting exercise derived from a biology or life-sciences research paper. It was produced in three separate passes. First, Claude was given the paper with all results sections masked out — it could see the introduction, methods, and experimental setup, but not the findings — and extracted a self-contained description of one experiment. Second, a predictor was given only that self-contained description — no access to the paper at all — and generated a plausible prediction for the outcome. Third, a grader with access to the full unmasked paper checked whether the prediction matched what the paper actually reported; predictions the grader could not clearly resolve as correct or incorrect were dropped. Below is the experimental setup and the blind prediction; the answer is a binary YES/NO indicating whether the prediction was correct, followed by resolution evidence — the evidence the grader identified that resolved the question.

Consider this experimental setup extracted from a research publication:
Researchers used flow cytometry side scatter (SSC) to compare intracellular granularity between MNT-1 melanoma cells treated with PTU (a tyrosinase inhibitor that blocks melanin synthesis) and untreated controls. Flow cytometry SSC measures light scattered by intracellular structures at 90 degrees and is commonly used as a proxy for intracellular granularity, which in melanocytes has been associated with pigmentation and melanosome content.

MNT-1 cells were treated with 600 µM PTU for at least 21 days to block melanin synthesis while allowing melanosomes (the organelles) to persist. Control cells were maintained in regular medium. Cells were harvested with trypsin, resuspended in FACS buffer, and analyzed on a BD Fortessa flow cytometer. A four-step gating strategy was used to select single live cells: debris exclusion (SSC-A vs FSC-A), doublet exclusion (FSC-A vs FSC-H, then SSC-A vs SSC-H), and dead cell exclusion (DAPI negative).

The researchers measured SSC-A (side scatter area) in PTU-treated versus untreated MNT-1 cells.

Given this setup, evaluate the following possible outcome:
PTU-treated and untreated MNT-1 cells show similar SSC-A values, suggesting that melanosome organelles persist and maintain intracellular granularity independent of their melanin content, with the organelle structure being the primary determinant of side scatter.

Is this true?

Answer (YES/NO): NO